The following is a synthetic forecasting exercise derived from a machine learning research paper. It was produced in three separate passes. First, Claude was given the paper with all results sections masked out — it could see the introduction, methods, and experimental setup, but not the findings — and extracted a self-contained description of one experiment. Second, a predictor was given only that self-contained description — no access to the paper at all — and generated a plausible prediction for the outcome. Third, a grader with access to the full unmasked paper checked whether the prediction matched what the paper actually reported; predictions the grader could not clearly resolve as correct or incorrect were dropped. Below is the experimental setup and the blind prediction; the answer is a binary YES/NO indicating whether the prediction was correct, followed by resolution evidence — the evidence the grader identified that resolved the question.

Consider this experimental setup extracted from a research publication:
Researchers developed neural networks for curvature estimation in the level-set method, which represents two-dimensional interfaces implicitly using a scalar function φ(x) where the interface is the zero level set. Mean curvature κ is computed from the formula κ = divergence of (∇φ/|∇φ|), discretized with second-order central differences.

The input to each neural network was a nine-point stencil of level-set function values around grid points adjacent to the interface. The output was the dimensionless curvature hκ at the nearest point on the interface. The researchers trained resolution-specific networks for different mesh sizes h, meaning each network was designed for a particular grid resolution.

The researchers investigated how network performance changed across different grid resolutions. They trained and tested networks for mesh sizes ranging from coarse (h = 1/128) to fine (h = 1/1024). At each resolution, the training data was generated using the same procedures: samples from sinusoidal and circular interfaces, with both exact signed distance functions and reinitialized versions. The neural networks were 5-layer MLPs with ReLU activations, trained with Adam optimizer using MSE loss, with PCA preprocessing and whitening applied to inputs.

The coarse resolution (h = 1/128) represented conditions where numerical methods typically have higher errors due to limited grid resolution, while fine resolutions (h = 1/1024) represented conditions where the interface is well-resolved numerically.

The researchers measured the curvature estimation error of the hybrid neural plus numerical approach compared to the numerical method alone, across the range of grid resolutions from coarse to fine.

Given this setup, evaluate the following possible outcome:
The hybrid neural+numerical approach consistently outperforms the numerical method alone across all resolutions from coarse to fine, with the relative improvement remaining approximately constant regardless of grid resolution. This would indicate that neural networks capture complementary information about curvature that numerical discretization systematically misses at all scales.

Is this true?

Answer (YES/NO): NO